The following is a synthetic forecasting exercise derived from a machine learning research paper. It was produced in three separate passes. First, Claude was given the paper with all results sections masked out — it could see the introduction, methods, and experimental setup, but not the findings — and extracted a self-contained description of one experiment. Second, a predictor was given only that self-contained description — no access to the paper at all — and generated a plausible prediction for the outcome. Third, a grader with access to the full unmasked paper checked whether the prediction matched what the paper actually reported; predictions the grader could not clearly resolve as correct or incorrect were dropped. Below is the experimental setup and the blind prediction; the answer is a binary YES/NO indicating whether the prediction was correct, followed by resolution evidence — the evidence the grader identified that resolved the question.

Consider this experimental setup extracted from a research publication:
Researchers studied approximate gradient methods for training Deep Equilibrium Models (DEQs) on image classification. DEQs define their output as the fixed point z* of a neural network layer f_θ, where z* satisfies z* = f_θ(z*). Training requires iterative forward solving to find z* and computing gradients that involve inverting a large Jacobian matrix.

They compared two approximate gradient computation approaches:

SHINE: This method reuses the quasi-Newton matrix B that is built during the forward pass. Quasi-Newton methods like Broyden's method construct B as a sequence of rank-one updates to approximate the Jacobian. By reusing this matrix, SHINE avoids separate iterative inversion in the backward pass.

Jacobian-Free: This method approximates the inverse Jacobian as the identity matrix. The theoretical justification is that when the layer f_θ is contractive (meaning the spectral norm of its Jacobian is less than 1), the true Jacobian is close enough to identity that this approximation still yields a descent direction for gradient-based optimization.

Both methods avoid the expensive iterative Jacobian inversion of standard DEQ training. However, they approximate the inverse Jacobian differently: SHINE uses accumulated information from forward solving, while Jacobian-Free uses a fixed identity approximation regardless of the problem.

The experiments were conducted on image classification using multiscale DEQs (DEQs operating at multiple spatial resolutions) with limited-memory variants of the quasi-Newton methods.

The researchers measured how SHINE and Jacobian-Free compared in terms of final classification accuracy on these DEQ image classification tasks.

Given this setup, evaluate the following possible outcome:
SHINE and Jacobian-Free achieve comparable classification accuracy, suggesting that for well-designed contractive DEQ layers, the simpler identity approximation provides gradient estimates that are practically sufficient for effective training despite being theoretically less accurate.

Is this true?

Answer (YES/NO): YES